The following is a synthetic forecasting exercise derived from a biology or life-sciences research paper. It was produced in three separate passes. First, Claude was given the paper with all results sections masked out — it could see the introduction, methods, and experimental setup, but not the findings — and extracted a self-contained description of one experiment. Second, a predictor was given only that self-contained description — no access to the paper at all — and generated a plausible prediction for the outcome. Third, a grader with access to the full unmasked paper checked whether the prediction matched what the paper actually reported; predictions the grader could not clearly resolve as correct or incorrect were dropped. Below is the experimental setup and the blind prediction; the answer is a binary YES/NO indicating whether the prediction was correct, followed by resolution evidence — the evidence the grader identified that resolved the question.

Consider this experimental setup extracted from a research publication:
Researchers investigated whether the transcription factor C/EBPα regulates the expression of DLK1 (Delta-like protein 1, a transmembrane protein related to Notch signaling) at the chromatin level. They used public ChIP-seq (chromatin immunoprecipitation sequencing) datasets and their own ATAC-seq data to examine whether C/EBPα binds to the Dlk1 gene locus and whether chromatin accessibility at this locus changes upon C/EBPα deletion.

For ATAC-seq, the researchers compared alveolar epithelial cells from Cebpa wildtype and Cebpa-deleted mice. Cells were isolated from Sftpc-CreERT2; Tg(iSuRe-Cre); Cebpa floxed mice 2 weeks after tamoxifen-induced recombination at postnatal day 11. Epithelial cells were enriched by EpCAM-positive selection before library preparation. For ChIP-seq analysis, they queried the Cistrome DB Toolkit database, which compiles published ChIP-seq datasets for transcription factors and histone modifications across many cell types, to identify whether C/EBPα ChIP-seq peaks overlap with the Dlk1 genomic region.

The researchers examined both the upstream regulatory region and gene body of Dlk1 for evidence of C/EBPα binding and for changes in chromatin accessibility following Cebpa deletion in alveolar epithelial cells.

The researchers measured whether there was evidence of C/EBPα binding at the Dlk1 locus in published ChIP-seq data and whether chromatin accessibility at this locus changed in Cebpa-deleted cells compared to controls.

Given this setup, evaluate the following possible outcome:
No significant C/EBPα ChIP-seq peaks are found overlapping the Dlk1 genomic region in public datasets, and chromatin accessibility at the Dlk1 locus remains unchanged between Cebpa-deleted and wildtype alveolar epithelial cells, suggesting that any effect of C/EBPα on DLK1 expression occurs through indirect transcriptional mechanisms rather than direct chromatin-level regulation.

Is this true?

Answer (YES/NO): NO